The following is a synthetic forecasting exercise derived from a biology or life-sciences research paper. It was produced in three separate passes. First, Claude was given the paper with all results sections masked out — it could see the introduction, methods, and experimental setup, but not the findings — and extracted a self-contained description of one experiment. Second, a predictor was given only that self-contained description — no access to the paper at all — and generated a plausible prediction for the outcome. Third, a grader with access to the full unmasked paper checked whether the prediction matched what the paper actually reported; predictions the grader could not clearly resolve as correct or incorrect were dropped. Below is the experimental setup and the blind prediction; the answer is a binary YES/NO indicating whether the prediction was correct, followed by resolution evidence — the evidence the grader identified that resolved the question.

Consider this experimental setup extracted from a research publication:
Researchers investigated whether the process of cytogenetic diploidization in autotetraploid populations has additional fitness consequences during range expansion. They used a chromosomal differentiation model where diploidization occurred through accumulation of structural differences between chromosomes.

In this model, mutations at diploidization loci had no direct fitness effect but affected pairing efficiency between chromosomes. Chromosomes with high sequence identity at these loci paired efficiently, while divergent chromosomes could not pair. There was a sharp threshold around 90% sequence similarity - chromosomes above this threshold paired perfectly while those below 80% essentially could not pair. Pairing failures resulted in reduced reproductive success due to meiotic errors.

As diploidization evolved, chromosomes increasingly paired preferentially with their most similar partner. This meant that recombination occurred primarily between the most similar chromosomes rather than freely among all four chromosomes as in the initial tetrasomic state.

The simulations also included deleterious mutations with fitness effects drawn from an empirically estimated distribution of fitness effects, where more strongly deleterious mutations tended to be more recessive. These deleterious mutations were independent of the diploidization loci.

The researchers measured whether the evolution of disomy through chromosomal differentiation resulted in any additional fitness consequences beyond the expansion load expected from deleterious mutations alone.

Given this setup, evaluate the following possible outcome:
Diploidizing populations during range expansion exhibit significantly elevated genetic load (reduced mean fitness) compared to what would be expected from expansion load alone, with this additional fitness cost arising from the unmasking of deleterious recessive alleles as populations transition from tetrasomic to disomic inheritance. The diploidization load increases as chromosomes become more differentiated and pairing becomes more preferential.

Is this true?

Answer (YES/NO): NO